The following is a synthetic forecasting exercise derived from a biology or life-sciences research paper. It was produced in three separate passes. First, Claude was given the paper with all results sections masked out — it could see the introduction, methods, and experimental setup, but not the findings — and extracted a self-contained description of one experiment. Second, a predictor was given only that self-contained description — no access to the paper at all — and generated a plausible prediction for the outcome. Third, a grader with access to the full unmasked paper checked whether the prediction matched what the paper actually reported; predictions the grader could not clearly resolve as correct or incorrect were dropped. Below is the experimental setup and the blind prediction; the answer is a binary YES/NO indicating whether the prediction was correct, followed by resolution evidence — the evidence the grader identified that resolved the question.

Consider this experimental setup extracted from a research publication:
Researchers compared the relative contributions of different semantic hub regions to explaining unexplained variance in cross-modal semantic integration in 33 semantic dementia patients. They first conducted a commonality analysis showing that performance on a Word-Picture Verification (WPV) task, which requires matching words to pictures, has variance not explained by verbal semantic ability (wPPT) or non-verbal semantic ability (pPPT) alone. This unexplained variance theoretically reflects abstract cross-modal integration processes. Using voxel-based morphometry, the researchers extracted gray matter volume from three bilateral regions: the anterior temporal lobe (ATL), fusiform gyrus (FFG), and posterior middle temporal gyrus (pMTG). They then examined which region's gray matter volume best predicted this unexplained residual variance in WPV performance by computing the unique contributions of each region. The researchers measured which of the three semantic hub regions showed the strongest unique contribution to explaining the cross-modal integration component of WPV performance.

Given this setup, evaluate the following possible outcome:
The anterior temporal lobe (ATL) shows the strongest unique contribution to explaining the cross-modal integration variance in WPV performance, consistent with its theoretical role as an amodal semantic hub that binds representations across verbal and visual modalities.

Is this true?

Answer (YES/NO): NO